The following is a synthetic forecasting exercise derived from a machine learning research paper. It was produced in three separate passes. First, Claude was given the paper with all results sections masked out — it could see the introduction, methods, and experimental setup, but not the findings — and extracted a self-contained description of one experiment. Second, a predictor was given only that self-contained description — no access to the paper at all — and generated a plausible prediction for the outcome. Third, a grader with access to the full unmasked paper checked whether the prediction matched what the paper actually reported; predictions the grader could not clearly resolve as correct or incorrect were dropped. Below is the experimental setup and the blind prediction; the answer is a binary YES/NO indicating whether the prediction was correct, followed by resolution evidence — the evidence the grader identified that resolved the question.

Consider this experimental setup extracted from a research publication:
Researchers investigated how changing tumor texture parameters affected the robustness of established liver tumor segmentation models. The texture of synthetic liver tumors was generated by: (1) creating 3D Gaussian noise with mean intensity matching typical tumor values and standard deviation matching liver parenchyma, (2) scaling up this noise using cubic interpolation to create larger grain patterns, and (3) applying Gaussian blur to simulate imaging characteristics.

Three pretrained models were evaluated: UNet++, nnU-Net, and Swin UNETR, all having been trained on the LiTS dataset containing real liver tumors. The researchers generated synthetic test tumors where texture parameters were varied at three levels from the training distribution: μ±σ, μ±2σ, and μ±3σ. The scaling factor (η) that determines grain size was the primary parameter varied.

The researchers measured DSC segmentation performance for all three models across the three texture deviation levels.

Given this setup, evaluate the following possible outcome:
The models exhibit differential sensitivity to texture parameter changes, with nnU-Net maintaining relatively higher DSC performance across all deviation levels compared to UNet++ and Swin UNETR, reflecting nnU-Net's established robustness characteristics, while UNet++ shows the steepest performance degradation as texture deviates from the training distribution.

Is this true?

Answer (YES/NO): NO